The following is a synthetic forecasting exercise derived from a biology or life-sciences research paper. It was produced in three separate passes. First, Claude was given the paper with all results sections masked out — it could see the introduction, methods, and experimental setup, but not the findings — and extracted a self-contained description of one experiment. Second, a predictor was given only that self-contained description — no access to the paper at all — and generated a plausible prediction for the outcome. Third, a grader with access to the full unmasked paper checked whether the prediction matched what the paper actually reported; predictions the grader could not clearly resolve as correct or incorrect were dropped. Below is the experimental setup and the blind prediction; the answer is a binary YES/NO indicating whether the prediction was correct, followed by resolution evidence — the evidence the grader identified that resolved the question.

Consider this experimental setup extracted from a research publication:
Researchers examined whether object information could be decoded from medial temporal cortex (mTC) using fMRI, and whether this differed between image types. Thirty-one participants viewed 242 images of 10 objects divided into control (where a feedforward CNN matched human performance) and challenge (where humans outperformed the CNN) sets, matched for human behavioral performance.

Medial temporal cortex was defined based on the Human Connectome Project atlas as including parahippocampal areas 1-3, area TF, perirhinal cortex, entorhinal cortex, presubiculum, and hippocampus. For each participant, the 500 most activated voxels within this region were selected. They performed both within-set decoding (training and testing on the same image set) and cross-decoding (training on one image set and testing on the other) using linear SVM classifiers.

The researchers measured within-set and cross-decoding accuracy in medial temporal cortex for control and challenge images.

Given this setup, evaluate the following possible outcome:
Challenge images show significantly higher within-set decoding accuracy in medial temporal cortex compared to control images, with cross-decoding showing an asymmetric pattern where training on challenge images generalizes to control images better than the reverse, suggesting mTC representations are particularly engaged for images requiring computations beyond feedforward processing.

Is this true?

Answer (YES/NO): NO